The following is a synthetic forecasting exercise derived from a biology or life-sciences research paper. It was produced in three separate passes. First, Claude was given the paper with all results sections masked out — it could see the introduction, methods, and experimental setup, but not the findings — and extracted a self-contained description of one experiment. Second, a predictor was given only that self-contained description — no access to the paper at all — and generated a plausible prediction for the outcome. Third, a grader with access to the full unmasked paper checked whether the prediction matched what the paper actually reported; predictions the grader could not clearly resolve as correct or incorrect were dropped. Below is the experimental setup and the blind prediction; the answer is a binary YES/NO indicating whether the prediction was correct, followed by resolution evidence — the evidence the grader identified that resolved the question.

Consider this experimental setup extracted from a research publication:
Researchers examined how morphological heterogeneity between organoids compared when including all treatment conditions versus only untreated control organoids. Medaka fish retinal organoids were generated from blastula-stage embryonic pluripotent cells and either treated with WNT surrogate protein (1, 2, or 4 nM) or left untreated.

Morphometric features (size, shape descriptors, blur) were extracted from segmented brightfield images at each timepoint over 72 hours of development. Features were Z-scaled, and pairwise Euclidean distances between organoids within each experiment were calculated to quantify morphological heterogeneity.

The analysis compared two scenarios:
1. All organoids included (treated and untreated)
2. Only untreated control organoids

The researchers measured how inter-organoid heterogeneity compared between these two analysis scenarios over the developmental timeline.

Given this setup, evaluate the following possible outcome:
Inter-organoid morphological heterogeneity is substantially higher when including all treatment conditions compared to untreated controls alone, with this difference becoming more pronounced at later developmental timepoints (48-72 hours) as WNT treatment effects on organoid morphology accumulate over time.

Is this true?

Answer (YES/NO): NO